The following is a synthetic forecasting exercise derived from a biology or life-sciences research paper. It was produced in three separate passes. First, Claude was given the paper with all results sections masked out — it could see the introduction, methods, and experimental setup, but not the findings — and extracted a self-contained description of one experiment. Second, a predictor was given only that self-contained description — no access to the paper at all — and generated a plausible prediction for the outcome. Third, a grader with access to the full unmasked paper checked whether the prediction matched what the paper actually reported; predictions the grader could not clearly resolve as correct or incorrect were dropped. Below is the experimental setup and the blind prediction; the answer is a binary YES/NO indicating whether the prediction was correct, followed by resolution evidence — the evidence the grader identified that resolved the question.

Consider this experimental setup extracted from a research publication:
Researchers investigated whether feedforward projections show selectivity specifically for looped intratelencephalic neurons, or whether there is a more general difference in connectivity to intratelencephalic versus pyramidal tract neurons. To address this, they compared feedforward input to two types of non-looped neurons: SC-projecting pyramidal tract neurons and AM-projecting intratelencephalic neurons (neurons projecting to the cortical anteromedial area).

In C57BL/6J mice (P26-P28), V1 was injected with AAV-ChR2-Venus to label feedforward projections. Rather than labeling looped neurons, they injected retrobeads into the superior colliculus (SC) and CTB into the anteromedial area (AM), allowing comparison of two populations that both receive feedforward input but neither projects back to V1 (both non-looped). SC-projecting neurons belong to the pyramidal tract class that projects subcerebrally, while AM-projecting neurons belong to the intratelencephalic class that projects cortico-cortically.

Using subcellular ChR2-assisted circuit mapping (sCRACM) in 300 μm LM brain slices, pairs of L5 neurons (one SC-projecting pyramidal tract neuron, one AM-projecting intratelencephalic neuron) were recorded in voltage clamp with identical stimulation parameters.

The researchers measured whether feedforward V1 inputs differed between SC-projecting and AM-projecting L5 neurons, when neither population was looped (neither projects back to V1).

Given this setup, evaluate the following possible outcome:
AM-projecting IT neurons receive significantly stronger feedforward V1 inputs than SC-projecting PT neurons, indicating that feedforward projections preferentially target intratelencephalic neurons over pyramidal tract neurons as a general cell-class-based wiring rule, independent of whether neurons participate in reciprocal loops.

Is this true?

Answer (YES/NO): YES